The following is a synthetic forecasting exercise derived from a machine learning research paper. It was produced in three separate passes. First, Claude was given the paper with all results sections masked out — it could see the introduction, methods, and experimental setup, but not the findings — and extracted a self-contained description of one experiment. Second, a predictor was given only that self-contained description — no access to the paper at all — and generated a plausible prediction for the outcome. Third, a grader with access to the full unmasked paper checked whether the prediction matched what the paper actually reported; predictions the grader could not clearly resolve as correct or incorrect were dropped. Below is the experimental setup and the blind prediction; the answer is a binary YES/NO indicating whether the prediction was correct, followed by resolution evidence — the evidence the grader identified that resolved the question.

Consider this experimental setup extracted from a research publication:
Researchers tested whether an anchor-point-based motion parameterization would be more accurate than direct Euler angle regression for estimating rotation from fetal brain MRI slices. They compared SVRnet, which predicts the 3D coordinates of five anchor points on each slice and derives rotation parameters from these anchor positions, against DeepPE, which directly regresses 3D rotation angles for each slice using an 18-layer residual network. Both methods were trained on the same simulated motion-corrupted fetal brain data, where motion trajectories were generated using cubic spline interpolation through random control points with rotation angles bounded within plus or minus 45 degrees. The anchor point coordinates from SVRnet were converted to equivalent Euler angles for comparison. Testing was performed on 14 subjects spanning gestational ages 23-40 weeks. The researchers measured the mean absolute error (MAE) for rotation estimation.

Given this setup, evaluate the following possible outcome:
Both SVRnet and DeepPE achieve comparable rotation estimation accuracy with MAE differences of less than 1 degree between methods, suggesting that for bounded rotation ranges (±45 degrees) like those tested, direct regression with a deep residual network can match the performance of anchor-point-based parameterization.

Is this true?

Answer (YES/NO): NO